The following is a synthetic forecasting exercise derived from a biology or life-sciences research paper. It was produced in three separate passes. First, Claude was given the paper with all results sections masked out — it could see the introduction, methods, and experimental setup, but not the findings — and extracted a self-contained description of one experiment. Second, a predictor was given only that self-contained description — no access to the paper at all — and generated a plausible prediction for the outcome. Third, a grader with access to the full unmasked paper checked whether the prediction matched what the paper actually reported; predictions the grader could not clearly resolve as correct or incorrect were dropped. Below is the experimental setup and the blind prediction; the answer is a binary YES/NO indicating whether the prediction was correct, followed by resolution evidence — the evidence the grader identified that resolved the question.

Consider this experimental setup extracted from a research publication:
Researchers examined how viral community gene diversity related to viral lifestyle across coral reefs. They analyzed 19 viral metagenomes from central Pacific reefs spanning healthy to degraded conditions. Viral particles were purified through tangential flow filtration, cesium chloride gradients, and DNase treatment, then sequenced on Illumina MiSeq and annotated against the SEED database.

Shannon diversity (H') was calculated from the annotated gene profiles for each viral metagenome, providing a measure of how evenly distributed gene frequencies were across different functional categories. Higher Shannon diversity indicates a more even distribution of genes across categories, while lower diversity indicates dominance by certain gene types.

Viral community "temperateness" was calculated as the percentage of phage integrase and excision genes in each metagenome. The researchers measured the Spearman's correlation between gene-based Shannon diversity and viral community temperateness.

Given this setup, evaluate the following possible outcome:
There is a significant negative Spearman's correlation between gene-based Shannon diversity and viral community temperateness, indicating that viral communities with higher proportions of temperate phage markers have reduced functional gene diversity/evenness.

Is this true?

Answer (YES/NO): NO